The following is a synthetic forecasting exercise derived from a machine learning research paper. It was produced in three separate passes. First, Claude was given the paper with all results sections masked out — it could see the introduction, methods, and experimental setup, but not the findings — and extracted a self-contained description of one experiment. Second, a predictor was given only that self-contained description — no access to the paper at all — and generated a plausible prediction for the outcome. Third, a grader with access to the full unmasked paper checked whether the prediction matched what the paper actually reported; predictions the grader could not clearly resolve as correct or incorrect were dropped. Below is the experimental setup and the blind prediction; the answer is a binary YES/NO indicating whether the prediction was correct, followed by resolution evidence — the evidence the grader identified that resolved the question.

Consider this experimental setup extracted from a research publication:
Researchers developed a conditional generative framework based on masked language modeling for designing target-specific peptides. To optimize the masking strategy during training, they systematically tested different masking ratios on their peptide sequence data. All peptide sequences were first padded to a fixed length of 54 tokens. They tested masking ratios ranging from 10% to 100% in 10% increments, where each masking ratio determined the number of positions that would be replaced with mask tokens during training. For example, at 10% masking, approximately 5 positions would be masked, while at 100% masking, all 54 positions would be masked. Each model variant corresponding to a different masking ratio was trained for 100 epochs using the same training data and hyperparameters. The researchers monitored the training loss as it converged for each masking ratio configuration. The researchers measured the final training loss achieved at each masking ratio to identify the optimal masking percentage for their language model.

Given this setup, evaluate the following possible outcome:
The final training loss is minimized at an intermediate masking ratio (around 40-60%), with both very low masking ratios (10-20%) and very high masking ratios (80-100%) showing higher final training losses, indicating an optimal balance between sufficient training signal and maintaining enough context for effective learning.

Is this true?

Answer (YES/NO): YES